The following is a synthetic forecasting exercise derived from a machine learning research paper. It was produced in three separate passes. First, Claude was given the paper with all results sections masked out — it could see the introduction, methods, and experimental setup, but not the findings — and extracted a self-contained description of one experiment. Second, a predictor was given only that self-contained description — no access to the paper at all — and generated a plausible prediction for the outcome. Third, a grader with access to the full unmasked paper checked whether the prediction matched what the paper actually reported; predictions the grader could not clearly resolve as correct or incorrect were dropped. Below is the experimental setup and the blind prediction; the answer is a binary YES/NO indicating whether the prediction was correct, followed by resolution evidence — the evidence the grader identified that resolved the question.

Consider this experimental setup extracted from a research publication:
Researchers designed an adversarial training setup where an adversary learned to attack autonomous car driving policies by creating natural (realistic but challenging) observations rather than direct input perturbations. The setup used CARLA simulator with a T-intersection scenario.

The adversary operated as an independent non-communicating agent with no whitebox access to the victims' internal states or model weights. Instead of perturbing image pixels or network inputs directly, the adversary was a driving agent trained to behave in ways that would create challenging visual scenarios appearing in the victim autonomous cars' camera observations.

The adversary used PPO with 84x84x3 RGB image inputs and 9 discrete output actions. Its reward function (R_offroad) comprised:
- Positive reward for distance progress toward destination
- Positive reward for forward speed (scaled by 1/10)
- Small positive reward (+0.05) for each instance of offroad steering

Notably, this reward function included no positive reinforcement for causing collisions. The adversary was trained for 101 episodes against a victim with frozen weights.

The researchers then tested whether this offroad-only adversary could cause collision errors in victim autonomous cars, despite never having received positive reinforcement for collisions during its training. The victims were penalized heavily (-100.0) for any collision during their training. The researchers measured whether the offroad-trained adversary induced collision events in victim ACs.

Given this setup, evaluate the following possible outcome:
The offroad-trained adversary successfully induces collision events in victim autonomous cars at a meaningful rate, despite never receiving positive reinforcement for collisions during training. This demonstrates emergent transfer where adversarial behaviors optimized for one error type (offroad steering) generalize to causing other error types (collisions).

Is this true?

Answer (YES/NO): YES